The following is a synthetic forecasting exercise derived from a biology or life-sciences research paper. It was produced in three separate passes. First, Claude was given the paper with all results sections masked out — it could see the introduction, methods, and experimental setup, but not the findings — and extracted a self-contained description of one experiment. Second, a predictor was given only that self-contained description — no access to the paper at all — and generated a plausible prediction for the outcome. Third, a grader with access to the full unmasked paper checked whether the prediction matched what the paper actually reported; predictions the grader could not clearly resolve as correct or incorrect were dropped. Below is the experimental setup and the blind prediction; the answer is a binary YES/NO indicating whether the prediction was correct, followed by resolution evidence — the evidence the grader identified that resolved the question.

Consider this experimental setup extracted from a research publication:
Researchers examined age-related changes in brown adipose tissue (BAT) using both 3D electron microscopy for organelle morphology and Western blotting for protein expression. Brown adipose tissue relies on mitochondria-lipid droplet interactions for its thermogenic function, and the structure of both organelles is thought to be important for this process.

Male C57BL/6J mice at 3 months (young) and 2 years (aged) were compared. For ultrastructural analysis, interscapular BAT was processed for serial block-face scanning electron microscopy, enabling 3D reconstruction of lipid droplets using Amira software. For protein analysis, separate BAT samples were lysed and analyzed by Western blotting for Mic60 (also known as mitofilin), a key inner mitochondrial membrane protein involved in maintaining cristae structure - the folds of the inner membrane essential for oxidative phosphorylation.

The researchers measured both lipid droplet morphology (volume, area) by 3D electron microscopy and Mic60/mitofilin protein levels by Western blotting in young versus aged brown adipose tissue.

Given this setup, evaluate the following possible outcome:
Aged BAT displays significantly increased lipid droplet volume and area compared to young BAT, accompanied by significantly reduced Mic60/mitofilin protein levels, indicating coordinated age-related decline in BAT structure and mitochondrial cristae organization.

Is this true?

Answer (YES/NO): NO